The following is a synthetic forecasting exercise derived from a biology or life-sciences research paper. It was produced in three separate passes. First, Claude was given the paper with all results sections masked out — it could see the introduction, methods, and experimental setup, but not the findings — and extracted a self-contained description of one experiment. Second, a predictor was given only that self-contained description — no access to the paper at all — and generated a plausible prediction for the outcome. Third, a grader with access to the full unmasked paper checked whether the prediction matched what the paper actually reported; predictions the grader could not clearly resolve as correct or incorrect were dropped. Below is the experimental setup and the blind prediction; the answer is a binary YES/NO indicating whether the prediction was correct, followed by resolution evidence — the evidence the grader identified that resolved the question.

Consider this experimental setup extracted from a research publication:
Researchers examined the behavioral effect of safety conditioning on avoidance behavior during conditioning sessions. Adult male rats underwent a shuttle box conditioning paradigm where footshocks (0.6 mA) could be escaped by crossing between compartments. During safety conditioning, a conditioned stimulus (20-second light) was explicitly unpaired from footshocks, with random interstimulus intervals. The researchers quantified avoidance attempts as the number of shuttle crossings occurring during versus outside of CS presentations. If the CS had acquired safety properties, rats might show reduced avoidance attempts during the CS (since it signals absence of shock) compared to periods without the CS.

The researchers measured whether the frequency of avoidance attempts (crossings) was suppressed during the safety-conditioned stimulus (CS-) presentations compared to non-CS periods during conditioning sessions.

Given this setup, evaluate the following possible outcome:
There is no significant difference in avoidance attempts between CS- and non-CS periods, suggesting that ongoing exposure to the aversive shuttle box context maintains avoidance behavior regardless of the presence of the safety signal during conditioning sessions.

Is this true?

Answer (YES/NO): NO